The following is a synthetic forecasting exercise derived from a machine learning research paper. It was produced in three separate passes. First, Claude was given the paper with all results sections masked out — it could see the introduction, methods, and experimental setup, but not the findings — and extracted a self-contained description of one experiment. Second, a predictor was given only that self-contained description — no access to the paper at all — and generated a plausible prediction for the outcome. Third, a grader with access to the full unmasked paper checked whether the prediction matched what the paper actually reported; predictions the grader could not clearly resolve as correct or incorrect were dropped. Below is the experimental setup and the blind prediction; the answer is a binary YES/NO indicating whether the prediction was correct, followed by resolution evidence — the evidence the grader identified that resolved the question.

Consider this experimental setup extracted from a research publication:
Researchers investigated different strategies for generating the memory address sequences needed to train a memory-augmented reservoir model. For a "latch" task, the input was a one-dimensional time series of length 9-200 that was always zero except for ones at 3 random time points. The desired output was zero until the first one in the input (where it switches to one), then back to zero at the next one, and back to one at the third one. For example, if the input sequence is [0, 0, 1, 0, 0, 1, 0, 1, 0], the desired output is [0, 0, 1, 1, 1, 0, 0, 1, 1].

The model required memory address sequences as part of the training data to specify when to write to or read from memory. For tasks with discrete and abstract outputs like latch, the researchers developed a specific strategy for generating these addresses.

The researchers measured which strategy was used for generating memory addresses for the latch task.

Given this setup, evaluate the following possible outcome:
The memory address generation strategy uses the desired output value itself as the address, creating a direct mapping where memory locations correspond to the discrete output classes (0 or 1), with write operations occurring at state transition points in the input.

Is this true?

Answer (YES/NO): NO